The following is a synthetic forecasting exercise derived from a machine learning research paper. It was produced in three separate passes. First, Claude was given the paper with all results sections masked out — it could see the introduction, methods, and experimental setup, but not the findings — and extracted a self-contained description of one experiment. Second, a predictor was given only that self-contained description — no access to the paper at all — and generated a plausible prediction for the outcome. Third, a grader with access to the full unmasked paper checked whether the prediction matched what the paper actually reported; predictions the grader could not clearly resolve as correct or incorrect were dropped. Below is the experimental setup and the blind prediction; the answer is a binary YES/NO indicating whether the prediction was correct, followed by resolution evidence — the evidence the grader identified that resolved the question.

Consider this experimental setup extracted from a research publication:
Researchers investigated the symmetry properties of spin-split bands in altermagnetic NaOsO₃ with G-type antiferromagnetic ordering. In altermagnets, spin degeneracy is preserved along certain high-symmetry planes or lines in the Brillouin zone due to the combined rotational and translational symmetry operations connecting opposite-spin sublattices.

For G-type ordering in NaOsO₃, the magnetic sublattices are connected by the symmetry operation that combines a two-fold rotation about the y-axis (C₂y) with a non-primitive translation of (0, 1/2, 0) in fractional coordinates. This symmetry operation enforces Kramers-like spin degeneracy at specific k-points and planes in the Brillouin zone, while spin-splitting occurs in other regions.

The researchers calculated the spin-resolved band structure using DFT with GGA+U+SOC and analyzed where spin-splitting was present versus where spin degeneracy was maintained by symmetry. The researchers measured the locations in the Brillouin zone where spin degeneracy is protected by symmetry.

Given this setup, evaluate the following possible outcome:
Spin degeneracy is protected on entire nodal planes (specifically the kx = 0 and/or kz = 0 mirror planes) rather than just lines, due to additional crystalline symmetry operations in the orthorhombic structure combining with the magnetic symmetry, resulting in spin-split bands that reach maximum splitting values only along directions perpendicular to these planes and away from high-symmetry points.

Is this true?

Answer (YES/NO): NO